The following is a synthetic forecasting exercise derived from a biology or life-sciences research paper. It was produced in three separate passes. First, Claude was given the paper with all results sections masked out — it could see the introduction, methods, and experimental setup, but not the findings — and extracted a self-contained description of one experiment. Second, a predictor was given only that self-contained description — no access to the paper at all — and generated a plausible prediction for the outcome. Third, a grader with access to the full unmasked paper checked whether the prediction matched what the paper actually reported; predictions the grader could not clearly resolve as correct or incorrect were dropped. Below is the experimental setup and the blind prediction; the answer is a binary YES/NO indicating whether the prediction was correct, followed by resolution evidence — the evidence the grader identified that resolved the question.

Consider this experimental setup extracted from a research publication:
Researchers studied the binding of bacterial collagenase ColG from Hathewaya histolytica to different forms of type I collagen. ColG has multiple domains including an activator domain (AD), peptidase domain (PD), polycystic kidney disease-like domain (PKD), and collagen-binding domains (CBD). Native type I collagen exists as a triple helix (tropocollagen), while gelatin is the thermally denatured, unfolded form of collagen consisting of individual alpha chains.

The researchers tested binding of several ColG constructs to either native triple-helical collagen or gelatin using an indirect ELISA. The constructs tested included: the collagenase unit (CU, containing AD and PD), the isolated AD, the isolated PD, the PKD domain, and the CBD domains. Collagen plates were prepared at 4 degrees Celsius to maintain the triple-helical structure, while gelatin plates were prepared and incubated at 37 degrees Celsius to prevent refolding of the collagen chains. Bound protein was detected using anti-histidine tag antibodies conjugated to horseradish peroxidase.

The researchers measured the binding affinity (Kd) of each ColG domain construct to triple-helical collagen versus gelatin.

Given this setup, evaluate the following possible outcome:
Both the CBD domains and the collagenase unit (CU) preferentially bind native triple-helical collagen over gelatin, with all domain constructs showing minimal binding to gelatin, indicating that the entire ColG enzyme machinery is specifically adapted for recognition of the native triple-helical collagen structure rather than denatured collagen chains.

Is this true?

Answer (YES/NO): NO